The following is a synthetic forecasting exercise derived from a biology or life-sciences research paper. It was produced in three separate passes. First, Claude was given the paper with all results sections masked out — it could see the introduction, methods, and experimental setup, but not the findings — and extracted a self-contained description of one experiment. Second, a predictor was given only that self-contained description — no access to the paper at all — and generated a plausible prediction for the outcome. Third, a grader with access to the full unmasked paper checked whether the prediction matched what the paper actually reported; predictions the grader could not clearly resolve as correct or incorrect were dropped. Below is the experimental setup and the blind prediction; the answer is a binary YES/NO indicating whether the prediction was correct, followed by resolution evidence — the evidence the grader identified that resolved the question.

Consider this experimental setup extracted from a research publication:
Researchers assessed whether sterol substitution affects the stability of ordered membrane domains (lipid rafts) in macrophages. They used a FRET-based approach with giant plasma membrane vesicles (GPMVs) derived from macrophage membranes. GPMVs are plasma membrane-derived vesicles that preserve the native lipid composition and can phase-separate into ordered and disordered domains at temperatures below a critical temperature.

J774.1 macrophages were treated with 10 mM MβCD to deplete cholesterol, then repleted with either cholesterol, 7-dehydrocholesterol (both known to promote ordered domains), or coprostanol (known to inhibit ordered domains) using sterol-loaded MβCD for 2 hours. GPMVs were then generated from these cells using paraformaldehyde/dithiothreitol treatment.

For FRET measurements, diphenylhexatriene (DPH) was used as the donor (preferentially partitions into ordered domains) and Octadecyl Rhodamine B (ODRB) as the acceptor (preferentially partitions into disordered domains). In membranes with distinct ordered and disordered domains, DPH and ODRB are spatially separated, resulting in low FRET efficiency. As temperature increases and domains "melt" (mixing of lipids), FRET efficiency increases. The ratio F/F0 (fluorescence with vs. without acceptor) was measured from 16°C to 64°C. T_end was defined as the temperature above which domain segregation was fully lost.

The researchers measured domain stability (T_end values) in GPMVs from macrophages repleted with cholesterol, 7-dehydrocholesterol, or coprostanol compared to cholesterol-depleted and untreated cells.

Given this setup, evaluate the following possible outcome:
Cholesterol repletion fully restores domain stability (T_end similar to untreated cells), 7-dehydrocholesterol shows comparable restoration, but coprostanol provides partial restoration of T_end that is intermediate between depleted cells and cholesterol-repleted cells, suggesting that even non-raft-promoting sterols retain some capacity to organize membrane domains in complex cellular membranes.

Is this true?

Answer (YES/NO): NO